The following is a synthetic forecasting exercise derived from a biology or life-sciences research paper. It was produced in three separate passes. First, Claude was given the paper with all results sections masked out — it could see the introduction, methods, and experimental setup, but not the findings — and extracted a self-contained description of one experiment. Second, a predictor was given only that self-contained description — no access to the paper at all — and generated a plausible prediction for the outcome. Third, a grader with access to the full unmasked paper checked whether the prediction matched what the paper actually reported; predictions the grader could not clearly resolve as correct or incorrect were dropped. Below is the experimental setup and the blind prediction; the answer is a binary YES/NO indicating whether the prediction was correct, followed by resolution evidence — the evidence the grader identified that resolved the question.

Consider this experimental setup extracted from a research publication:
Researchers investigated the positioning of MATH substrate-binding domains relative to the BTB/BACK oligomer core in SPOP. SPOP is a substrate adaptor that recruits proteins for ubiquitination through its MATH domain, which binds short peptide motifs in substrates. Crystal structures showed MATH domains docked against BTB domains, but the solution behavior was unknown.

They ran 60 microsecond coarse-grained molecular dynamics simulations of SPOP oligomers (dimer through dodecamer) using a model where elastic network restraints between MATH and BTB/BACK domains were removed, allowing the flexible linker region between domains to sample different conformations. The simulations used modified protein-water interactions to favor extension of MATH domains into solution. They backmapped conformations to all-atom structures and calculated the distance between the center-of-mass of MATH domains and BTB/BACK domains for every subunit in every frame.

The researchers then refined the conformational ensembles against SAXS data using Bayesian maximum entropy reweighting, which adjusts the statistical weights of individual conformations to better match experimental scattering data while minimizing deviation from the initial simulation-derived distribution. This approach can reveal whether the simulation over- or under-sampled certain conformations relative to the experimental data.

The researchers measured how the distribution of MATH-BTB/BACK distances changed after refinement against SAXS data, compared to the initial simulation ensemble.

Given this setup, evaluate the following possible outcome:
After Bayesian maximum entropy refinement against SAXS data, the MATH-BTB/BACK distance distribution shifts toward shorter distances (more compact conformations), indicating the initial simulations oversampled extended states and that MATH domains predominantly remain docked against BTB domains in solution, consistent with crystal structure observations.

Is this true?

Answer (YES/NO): NO